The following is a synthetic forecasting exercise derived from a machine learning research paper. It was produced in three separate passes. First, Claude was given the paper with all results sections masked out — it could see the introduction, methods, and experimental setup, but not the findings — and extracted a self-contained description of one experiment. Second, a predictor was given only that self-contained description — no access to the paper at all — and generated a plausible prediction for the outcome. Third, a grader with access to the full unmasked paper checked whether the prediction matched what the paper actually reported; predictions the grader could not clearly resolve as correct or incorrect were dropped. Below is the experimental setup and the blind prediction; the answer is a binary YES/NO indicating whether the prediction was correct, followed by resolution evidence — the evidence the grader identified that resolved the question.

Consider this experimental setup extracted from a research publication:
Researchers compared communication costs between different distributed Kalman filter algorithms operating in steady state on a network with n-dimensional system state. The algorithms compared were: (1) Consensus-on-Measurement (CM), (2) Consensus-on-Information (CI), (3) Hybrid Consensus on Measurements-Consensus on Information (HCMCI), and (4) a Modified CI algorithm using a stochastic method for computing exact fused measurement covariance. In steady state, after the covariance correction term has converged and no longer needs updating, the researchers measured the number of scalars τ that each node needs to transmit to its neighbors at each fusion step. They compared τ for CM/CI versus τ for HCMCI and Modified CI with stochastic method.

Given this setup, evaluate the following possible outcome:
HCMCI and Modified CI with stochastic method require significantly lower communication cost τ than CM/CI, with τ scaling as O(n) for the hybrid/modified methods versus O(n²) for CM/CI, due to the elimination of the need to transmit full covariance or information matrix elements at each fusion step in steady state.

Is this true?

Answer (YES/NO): NO